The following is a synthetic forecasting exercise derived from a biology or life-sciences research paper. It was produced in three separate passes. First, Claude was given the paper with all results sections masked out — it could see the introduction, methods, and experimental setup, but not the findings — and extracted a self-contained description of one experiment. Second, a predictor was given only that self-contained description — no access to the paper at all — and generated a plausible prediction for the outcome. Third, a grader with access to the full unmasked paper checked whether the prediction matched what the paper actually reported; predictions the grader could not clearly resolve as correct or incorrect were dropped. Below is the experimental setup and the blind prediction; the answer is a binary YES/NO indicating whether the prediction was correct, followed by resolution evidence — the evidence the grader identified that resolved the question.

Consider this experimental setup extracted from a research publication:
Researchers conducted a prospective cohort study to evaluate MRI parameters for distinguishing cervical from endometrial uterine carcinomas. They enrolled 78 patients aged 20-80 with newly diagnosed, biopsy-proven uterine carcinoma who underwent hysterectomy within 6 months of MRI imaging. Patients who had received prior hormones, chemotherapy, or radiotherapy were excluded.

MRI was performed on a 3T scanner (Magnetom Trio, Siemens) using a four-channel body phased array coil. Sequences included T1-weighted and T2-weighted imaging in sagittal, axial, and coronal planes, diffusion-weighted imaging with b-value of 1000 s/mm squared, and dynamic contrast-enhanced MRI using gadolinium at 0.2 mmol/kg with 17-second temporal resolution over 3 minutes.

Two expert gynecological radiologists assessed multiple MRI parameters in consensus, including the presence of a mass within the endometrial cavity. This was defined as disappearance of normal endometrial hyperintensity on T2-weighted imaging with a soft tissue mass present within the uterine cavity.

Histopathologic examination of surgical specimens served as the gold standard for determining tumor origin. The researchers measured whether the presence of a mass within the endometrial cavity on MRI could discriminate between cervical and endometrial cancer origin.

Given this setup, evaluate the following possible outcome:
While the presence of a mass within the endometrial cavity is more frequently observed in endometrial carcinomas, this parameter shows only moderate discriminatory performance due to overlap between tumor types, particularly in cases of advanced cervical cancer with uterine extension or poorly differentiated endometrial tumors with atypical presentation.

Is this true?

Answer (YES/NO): NO